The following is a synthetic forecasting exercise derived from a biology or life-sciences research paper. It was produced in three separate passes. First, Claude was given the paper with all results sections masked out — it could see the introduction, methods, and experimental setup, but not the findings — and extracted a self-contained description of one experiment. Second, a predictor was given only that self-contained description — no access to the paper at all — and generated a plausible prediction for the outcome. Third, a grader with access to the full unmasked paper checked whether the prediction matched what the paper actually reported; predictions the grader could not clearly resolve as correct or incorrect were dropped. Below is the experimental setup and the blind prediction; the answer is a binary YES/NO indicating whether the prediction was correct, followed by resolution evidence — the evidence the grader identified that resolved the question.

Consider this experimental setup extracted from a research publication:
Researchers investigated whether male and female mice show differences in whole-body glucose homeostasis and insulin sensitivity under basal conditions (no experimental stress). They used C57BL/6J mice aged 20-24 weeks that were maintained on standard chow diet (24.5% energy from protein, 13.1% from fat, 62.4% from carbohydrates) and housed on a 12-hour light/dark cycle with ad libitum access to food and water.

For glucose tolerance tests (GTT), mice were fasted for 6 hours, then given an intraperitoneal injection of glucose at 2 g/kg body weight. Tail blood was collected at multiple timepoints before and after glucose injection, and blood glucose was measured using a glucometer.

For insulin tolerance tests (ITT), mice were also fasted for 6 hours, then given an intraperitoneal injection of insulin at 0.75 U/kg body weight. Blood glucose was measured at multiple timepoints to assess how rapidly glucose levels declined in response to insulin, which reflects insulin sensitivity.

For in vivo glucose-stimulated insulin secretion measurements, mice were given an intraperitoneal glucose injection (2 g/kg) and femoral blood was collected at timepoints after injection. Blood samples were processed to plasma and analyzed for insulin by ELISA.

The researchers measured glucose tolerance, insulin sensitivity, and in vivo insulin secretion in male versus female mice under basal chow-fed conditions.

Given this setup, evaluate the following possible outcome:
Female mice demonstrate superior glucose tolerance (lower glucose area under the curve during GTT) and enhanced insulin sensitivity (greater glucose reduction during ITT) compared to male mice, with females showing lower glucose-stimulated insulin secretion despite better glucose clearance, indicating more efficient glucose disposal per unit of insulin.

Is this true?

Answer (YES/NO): NO